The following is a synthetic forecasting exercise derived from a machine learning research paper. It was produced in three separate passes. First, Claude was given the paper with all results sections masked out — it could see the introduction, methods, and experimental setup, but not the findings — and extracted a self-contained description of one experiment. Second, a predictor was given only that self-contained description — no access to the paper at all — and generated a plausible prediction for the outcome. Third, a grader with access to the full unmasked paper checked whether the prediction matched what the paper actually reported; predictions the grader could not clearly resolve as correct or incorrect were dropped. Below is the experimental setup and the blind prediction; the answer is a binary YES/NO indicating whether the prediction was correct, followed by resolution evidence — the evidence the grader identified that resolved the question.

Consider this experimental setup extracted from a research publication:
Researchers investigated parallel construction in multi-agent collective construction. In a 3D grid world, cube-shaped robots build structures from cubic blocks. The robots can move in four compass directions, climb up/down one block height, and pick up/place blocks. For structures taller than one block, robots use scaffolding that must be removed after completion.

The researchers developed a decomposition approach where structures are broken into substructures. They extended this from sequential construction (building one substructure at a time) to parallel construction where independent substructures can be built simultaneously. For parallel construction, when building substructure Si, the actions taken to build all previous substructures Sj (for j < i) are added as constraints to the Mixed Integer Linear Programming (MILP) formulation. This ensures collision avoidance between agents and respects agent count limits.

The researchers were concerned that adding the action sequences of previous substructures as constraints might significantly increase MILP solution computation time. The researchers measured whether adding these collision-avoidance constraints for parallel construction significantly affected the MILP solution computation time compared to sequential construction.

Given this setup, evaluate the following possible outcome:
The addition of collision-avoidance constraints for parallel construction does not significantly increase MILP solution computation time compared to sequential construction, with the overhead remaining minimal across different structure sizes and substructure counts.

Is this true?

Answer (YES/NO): NO